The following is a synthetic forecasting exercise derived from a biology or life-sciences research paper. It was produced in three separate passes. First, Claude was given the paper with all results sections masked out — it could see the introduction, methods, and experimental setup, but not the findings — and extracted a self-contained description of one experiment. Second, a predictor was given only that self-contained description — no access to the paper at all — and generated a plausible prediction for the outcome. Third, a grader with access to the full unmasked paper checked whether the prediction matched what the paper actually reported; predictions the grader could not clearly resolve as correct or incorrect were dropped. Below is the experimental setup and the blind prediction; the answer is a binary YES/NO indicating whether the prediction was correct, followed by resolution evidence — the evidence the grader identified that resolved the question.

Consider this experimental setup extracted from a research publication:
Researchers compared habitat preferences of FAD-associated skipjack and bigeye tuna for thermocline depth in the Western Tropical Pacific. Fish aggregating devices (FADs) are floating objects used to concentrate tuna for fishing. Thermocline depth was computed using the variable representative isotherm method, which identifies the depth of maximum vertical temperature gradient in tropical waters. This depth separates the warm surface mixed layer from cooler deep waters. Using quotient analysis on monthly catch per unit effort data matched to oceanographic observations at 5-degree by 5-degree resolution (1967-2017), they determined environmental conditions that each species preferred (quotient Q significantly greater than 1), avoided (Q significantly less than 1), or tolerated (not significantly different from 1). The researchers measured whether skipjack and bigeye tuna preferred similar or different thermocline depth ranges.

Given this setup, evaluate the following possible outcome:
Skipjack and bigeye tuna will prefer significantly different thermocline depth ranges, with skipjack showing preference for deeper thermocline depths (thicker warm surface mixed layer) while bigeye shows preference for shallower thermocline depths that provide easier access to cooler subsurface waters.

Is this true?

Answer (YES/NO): NO